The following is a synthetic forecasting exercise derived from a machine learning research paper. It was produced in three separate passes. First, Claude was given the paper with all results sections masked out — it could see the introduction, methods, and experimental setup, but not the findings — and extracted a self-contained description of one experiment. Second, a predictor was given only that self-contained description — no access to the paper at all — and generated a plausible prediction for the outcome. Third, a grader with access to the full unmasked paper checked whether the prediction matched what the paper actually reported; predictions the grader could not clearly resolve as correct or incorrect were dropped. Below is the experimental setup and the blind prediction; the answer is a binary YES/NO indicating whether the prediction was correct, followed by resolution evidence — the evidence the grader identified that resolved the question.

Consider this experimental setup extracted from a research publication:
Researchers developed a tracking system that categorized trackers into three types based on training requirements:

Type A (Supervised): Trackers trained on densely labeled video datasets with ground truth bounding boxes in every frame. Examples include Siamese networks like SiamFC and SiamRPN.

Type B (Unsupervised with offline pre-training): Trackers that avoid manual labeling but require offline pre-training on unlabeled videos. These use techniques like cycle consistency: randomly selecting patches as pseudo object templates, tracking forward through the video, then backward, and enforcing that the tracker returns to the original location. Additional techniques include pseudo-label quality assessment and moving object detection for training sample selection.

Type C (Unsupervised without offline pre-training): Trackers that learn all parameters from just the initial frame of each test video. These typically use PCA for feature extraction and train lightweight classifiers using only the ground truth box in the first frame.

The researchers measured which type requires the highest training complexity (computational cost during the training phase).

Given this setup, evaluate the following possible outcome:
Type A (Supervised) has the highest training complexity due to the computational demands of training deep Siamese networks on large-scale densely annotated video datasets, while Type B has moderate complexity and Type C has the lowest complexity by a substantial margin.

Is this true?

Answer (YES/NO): NO